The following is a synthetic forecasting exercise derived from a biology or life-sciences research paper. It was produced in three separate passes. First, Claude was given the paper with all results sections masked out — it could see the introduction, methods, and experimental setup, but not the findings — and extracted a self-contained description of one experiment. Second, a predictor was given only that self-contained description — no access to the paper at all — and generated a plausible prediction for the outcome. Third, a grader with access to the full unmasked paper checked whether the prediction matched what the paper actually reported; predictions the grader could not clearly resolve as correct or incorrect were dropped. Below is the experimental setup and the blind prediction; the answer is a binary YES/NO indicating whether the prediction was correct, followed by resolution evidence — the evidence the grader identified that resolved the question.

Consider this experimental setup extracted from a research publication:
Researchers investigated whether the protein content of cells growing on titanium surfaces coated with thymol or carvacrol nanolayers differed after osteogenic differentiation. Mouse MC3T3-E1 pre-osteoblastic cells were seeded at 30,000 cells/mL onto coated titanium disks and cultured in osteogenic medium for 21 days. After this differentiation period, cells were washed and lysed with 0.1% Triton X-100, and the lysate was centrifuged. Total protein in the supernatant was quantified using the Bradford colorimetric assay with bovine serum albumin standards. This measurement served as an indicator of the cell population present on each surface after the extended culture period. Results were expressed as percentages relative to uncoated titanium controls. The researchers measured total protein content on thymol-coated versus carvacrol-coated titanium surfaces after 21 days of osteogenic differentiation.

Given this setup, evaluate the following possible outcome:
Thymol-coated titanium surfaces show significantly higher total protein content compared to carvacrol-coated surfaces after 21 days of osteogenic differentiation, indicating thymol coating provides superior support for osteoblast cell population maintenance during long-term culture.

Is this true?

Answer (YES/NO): YES